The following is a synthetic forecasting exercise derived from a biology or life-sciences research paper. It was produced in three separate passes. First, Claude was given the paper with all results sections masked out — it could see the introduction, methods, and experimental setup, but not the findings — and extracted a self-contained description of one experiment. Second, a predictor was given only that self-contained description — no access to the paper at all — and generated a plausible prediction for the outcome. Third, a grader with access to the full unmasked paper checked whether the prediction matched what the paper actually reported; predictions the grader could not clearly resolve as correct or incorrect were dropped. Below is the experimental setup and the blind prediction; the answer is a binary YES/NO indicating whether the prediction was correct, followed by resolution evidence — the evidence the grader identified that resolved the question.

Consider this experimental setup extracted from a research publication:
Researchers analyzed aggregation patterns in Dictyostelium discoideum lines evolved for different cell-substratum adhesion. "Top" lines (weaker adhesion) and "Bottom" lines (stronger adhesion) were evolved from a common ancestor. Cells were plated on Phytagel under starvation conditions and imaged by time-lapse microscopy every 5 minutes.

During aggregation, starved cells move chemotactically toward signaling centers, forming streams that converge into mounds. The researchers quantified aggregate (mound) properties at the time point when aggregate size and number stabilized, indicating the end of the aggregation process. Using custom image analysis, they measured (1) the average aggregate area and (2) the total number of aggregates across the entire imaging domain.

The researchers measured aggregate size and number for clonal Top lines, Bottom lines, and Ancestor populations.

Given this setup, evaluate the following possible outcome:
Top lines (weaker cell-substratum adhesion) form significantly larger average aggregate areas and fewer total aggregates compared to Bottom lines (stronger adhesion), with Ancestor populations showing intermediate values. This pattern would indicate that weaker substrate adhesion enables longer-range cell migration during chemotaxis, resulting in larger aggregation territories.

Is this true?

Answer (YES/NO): NO